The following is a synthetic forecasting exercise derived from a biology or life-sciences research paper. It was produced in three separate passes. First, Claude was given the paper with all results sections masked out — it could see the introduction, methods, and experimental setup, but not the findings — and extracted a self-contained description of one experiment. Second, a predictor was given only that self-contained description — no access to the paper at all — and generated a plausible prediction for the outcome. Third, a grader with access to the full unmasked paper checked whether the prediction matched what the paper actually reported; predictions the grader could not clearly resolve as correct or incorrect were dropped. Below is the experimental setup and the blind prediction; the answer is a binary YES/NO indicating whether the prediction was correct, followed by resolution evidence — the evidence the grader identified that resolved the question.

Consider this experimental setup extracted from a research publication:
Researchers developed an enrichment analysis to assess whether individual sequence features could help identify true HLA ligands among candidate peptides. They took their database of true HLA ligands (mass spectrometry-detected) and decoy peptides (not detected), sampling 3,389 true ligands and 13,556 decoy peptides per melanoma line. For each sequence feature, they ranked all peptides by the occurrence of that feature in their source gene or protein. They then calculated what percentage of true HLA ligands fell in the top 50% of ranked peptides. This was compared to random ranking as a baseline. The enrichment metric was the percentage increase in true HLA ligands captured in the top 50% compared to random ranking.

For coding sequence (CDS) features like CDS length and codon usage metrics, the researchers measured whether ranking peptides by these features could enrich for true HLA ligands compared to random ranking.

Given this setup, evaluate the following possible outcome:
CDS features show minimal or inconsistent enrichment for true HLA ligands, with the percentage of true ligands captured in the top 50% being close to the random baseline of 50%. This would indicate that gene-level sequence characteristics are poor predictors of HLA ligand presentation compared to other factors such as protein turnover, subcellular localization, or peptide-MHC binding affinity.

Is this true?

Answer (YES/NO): NO